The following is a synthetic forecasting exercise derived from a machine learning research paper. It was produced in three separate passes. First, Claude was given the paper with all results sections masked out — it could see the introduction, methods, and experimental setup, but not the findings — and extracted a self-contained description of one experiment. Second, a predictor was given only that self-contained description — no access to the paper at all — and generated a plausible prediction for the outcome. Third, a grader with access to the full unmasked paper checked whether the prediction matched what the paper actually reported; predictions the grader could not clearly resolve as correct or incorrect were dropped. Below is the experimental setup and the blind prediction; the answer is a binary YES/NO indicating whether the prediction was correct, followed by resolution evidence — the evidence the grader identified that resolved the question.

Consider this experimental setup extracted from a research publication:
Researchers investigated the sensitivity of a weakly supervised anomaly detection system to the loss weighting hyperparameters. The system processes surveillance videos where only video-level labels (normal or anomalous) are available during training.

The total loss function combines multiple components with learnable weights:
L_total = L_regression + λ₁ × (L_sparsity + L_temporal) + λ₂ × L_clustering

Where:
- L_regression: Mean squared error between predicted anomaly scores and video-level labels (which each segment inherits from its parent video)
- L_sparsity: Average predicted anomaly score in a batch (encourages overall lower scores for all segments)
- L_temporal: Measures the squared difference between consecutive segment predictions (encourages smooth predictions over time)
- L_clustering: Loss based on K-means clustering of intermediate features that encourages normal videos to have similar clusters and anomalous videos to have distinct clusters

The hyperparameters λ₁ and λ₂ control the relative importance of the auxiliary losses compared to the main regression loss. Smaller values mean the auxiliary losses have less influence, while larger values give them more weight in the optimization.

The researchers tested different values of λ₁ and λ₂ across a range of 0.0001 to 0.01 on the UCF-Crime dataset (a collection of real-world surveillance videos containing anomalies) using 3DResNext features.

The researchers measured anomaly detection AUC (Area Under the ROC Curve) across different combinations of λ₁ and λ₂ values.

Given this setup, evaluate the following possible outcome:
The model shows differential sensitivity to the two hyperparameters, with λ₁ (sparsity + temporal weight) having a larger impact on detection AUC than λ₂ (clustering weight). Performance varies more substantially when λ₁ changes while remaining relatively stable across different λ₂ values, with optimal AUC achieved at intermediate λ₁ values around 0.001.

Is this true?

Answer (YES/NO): NO